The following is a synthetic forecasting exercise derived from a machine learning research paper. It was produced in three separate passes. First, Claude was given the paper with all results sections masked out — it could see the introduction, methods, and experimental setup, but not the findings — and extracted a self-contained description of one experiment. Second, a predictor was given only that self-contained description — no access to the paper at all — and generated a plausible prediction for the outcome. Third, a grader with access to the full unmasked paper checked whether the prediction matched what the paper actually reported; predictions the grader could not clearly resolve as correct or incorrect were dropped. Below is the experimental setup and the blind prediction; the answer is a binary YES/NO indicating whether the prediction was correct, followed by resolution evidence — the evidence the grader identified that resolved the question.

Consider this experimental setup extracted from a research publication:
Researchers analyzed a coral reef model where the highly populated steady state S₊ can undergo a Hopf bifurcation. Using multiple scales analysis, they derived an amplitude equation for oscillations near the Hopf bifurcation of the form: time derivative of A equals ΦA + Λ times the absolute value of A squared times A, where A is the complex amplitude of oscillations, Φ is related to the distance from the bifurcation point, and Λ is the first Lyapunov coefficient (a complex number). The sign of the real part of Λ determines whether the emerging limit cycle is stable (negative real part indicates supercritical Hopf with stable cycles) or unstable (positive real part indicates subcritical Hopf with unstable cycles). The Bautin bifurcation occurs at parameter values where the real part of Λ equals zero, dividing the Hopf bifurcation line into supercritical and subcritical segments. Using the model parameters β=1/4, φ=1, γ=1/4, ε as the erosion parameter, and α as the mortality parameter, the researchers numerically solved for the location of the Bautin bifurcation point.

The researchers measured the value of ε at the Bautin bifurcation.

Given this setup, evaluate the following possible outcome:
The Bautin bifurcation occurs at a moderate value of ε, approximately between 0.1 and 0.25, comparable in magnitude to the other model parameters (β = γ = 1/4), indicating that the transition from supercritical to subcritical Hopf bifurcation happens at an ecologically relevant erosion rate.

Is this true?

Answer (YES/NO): NO